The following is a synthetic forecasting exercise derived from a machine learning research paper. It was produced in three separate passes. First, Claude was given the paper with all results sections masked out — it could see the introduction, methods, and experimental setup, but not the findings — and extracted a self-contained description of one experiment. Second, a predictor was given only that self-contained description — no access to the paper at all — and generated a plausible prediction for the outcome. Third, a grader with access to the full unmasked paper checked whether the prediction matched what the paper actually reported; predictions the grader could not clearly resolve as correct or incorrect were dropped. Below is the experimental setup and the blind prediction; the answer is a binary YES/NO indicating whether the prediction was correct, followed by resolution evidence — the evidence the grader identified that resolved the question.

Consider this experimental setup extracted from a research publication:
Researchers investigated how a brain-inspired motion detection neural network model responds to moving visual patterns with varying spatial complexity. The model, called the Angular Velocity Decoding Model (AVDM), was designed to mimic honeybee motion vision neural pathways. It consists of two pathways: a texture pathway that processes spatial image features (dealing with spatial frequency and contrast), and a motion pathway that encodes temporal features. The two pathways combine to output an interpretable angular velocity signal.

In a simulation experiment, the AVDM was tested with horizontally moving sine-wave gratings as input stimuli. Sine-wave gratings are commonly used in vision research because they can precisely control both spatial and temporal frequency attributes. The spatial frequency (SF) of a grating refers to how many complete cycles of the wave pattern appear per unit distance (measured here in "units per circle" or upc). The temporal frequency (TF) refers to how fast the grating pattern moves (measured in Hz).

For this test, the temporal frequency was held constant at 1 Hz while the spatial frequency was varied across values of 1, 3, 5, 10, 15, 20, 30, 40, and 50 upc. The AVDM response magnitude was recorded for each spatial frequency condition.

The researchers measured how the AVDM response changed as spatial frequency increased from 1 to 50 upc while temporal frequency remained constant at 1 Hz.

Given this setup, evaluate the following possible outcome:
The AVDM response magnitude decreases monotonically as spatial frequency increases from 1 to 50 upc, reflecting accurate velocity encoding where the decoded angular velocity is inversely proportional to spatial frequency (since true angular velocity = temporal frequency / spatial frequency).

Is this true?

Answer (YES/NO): NO